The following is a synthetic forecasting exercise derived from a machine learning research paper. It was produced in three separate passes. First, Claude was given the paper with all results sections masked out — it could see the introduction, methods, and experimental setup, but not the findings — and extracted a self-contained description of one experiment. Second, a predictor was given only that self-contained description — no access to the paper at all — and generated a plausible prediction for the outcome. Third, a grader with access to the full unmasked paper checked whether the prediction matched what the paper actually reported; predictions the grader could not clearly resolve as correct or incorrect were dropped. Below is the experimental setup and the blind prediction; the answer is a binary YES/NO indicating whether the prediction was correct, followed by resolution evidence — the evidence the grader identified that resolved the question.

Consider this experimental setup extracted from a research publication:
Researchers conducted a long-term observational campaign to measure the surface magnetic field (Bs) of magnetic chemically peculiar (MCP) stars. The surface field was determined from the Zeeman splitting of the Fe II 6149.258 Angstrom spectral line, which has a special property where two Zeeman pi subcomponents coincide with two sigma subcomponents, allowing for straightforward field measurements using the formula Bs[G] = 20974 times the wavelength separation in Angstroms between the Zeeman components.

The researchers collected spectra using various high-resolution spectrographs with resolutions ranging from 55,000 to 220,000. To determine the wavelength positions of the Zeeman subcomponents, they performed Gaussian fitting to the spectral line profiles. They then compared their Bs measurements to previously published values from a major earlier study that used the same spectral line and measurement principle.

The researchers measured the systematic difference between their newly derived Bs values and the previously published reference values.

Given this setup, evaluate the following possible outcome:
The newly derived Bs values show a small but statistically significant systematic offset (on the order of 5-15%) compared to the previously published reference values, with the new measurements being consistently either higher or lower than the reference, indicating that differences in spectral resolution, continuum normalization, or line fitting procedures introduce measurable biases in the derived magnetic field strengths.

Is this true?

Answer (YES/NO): NO